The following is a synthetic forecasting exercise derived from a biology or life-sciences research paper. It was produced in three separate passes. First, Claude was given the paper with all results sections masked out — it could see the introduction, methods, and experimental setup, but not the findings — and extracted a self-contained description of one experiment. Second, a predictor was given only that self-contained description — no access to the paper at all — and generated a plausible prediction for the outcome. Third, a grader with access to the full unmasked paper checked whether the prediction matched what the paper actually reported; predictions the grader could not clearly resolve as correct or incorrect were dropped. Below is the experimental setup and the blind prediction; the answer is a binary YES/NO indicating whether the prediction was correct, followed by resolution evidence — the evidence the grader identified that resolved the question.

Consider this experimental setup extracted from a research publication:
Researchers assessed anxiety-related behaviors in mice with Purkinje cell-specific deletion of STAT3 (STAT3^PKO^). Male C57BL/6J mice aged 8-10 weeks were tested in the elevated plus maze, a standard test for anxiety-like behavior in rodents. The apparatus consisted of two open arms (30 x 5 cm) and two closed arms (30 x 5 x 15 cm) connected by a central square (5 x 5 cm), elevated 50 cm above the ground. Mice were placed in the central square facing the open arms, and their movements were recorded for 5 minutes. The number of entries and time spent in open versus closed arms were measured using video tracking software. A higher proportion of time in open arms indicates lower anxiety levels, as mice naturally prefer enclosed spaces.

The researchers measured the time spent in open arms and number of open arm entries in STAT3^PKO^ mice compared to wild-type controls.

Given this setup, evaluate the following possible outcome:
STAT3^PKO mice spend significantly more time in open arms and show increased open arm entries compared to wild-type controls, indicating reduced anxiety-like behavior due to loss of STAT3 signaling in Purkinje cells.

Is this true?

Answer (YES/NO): NO